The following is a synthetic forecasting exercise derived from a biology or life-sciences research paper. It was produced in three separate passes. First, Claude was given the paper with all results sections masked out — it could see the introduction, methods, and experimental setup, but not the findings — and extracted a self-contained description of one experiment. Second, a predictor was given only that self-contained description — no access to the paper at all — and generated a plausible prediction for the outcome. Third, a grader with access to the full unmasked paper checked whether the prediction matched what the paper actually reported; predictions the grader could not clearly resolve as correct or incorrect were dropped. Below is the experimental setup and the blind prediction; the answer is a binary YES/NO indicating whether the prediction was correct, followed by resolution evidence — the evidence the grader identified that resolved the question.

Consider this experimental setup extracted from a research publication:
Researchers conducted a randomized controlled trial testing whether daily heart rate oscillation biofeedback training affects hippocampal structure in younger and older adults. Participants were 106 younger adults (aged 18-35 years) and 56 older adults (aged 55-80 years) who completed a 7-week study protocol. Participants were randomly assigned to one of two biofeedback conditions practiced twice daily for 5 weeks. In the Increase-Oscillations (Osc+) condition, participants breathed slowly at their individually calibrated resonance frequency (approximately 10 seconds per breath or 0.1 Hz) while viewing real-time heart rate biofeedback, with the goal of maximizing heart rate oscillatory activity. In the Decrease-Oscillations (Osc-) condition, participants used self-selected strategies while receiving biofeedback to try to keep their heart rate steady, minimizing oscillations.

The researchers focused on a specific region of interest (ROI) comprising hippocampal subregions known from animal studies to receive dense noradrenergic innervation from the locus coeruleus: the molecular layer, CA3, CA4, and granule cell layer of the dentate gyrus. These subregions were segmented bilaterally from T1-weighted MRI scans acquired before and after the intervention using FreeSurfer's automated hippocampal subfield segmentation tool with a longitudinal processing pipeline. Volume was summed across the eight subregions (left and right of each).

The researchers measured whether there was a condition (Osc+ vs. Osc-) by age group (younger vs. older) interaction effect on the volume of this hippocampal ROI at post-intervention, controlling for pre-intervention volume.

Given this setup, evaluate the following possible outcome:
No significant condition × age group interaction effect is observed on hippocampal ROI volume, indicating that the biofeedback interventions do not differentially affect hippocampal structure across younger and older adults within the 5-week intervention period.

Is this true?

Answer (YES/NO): NO